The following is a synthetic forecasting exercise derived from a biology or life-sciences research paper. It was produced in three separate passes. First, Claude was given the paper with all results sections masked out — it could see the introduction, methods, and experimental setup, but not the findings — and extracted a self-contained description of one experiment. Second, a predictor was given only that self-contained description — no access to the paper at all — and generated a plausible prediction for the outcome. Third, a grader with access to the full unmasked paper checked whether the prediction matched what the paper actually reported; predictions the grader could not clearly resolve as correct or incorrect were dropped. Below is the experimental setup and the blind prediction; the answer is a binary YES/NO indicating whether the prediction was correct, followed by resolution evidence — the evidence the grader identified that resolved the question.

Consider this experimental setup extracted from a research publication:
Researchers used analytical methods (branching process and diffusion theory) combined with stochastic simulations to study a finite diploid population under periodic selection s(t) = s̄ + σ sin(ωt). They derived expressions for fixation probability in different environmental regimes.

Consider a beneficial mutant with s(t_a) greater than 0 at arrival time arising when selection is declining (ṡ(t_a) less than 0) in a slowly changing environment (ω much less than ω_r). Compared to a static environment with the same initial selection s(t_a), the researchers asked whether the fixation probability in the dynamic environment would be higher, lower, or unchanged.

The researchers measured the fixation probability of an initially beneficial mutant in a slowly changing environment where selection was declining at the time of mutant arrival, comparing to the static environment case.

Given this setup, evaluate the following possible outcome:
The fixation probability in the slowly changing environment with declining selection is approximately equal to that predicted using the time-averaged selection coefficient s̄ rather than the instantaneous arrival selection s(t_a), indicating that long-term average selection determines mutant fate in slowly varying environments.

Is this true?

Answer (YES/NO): NO